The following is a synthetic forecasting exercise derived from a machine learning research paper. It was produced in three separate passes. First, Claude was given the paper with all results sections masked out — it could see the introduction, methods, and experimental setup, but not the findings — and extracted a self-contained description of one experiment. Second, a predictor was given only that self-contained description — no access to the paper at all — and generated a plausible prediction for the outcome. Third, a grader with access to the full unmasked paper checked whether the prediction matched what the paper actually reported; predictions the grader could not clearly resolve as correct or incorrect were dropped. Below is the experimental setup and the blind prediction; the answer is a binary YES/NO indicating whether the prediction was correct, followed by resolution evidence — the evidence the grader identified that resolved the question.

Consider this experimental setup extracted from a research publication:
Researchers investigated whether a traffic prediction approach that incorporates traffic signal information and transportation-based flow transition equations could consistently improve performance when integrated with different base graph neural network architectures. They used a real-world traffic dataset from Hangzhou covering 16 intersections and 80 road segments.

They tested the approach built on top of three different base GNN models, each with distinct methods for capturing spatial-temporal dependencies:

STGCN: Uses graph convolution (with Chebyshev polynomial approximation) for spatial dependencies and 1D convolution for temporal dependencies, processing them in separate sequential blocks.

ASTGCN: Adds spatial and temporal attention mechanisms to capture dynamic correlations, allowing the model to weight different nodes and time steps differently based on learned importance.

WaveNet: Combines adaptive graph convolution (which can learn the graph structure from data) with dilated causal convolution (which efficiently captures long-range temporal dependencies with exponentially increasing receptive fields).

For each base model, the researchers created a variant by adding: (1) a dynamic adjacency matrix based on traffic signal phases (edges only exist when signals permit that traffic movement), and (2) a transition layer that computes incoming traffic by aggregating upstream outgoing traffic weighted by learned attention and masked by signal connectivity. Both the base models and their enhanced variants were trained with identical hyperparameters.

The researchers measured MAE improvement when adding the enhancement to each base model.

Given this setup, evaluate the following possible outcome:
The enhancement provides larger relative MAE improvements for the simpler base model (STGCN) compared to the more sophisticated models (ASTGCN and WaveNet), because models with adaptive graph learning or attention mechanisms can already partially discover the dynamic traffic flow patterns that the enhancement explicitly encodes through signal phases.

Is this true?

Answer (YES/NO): NO